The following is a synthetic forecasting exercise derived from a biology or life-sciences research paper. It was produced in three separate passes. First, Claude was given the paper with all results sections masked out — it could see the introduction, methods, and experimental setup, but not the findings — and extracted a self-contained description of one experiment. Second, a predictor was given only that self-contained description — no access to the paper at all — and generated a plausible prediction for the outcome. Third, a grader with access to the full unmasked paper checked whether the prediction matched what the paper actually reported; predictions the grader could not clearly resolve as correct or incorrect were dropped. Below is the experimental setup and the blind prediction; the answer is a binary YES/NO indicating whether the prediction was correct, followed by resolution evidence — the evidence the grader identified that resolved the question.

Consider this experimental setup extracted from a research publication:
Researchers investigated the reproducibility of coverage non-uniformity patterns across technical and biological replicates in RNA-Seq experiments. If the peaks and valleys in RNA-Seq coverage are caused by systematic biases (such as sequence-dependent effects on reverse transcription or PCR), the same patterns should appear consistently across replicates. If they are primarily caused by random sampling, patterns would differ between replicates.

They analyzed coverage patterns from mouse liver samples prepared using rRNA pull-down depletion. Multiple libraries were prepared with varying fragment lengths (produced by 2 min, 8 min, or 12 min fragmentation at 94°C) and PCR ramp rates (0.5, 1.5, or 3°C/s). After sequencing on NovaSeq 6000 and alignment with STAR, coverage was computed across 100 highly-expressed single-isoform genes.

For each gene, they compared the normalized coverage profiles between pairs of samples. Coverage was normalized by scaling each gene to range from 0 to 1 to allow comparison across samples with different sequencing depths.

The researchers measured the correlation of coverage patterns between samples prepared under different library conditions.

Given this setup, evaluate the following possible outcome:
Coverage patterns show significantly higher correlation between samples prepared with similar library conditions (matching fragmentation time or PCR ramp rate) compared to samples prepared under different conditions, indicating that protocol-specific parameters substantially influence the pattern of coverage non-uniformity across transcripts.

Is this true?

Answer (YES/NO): NO